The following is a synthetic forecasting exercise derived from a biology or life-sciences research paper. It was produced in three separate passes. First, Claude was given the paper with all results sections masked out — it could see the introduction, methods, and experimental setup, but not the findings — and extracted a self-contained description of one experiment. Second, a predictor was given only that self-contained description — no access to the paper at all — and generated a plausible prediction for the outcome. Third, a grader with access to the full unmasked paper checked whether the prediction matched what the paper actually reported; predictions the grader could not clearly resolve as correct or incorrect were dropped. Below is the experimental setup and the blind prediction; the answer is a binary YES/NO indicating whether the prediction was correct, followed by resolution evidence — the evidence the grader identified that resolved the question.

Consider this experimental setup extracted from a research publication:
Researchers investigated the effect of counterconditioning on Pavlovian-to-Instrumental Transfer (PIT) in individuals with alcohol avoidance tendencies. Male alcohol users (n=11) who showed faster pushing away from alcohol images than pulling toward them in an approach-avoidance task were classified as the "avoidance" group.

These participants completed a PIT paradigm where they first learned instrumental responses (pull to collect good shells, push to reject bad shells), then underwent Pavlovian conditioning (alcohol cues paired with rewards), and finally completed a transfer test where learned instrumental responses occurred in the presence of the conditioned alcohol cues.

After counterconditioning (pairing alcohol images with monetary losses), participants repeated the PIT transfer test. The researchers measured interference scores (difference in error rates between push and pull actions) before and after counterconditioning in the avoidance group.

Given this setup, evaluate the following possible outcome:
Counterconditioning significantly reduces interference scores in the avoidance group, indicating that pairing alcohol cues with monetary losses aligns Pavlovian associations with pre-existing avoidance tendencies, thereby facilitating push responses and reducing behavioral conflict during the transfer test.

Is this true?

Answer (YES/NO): NO